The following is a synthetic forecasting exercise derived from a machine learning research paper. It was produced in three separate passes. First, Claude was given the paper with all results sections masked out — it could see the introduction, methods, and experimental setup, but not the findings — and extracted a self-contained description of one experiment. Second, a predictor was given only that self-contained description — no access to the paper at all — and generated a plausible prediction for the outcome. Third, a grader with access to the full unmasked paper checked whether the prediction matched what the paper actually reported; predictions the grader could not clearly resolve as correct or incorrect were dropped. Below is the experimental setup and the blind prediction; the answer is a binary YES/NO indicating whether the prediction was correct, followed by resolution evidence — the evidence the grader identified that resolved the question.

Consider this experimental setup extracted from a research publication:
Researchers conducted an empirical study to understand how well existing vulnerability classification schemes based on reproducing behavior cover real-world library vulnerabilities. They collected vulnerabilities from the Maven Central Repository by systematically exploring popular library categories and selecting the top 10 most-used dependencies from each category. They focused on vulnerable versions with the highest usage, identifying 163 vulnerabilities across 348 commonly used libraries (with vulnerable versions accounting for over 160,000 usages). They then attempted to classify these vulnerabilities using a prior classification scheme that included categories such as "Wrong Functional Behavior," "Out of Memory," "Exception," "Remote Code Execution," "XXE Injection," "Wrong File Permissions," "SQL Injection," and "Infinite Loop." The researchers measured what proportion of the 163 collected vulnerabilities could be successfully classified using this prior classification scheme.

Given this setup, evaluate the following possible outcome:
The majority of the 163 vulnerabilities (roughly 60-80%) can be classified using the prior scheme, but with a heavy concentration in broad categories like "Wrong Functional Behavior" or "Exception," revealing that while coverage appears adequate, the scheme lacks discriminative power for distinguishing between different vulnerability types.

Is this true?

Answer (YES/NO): NO